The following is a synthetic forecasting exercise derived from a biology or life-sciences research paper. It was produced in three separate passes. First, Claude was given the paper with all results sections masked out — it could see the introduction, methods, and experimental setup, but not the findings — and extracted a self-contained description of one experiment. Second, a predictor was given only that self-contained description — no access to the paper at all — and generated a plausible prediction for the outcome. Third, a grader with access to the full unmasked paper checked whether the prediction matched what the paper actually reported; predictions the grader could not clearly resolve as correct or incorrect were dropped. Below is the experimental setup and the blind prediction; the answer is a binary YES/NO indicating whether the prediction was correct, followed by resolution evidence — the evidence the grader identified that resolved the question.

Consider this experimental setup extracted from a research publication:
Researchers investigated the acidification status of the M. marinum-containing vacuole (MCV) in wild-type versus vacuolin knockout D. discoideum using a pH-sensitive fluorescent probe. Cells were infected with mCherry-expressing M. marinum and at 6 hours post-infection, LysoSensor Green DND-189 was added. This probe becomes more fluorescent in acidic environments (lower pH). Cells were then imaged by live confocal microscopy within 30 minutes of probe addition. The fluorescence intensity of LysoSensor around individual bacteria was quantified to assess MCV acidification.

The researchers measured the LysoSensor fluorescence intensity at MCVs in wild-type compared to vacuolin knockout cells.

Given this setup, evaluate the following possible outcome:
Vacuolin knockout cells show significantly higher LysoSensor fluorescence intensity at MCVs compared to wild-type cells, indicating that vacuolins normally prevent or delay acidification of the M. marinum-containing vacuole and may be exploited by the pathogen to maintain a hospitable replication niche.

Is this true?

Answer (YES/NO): NO